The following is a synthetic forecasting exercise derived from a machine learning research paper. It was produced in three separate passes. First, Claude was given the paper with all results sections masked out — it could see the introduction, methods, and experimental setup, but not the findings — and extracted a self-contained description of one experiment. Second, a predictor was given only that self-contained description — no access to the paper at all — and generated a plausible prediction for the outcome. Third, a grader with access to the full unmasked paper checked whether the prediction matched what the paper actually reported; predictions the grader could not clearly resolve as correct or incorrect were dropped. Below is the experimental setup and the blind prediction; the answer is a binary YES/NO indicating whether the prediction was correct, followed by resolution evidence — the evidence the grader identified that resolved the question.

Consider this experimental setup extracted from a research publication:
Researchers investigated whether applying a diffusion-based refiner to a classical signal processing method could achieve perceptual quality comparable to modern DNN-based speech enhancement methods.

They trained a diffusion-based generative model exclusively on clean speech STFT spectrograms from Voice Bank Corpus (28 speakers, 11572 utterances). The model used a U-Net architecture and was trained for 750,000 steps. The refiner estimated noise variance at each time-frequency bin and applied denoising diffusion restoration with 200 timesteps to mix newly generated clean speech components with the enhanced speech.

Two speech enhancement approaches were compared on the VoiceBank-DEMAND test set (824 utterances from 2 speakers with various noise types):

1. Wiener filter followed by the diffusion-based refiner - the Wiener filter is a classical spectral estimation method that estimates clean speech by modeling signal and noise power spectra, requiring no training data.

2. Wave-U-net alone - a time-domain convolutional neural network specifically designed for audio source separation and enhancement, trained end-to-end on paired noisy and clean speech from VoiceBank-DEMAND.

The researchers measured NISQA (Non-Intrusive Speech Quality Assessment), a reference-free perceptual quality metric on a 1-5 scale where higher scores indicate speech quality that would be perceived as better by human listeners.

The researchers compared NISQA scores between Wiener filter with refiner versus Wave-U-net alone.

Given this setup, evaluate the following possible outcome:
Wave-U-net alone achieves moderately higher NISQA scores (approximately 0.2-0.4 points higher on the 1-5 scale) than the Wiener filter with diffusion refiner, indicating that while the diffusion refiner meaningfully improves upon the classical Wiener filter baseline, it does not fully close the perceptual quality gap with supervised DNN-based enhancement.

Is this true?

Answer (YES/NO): NO